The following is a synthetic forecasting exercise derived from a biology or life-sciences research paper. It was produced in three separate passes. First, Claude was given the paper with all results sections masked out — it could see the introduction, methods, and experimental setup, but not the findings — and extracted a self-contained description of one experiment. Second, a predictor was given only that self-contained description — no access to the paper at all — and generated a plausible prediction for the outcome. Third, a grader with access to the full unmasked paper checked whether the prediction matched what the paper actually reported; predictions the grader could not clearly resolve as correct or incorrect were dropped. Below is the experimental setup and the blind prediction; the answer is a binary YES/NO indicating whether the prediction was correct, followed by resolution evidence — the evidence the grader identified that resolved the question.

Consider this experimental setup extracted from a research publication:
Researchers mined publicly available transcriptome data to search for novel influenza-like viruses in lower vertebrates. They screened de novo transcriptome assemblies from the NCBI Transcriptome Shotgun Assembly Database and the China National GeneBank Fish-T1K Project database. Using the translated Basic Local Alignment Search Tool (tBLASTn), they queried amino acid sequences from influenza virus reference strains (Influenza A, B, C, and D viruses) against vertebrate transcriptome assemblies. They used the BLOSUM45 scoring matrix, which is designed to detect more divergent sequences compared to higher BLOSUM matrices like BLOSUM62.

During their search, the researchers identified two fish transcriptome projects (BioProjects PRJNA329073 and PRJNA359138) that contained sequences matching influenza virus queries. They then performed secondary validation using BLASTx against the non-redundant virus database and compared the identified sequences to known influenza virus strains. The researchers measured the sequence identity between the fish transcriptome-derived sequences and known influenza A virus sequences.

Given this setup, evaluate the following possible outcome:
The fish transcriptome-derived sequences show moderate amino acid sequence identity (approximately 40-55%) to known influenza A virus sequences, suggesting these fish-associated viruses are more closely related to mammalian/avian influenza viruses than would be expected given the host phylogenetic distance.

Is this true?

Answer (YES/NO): NO